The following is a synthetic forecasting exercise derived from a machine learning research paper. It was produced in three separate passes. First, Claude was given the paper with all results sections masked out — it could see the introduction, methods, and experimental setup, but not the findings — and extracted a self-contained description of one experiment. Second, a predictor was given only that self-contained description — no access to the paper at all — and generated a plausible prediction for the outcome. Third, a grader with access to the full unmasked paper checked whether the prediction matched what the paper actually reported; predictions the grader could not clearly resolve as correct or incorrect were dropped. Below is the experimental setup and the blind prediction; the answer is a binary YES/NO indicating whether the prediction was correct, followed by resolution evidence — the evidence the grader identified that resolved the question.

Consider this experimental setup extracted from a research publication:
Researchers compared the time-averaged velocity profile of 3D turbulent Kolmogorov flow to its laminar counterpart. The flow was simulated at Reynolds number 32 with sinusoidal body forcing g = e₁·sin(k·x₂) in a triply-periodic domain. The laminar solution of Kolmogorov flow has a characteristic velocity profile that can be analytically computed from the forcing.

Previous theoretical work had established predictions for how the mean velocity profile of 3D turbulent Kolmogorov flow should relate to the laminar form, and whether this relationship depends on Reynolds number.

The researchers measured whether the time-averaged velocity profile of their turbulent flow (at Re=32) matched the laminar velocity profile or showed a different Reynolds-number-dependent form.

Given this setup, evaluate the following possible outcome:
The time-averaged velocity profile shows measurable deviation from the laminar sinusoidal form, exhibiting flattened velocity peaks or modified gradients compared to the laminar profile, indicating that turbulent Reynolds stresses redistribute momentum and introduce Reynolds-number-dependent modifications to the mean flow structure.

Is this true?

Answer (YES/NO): NO